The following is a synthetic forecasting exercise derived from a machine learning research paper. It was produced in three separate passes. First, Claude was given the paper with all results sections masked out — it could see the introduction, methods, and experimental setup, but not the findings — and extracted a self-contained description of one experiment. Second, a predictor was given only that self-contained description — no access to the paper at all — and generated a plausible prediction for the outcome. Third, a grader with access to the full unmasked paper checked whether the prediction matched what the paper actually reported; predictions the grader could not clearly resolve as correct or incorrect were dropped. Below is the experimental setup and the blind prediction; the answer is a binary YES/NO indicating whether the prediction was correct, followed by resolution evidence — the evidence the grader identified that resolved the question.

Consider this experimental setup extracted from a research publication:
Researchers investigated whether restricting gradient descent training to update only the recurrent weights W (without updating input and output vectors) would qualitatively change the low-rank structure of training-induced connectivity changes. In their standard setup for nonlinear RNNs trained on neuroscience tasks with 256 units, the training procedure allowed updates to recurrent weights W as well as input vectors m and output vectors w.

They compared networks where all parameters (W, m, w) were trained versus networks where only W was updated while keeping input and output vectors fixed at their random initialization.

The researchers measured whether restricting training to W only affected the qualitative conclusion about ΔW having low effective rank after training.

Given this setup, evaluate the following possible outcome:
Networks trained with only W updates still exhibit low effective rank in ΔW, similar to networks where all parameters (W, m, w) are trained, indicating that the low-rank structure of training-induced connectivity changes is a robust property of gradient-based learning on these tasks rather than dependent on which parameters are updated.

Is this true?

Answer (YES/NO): YES